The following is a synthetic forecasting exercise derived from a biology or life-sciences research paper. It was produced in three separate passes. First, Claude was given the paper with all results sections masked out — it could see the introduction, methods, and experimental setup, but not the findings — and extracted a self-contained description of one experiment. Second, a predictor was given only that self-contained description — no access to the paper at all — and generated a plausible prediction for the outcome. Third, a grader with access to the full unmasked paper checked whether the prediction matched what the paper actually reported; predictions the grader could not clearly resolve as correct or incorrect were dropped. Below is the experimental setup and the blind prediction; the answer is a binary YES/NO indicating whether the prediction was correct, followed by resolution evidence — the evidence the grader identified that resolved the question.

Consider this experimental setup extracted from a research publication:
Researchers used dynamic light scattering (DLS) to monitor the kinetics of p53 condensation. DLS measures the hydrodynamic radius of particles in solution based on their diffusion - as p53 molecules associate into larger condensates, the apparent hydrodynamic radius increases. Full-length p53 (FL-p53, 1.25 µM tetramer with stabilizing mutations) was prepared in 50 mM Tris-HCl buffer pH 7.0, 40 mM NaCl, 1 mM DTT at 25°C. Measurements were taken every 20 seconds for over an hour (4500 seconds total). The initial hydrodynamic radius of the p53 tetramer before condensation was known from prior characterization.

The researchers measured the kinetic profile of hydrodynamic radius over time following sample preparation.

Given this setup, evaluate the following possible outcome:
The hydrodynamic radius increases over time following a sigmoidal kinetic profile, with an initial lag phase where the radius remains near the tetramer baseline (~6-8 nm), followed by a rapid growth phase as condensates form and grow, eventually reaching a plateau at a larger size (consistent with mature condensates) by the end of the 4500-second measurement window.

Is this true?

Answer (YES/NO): NO